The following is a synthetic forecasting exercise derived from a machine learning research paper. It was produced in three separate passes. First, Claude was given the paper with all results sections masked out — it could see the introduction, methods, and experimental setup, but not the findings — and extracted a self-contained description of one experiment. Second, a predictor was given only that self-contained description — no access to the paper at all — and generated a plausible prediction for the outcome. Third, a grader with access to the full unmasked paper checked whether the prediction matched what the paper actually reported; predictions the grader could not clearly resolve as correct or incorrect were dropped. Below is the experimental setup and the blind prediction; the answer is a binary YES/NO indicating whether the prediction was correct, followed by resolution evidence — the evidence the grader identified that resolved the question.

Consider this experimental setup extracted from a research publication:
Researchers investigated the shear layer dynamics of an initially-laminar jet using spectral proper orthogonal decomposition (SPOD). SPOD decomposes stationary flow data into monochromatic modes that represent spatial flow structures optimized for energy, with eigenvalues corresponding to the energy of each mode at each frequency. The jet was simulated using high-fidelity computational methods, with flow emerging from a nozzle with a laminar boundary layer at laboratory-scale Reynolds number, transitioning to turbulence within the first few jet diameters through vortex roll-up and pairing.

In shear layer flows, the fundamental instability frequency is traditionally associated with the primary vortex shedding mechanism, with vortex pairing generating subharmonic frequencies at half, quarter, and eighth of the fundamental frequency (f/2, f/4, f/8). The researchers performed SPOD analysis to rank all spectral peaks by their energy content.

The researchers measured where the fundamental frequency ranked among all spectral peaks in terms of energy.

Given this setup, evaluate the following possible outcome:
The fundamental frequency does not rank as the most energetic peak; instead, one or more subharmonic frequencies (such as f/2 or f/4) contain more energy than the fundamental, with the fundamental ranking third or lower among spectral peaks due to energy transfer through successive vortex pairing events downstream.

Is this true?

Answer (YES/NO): YES